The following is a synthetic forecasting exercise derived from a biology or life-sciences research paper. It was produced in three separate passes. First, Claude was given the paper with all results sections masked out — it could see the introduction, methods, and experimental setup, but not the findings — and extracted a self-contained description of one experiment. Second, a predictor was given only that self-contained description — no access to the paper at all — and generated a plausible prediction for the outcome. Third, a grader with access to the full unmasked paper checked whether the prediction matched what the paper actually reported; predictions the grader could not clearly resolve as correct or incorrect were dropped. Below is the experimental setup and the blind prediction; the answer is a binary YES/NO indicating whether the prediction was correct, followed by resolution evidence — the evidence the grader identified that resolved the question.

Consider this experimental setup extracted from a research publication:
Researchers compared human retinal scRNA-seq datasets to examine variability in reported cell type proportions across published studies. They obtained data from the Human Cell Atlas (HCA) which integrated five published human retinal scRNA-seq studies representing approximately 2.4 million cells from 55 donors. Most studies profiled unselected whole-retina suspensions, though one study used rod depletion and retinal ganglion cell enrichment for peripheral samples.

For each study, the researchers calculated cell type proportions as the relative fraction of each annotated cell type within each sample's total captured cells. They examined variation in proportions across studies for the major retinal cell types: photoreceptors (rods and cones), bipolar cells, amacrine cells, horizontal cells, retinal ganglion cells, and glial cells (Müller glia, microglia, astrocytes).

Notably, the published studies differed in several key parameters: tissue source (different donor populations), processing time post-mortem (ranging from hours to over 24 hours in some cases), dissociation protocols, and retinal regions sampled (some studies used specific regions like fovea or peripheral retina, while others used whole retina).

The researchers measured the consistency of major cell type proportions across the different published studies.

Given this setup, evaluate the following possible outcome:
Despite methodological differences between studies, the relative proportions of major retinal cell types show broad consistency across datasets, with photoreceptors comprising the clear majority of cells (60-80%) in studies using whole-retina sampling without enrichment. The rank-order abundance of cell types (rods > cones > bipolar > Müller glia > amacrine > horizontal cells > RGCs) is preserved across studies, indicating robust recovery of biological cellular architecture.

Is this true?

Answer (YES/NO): NO